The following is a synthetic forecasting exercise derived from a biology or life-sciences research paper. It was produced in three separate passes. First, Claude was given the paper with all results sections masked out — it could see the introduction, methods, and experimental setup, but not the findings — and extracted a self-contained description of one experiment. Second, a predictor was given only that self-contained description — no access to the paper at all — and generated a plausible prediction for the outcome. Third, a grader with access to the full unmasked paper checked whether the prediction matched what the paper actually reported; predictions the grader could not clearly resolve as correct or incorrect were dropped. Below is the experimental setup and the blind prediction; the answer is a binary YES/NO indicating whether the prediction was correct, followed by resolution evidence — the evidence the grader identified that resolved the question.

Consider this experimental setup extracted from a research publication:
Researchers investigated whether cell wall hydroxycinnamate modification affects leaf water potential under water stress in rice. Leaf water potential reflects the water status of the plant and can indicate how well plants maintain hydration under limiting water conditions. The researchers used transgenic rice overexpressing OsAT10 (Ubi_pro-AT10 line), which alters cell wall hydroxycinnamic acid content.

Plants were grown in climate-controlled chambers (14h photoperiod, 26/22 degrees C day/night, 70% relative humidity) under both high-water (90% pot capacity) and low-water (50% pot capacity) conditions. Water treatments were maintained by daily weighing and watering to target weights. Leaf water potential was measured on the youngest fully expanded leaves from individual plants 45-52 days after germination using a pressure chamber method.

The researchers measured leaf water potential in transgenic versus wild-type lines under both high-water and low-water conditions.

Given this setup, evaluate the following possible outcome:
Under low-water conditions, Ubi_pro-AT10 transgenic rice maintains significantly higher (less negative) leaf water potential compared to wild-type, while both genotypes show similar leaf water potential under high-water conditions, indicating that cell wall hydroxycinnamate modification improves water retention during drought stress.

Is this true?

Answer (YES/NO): NO